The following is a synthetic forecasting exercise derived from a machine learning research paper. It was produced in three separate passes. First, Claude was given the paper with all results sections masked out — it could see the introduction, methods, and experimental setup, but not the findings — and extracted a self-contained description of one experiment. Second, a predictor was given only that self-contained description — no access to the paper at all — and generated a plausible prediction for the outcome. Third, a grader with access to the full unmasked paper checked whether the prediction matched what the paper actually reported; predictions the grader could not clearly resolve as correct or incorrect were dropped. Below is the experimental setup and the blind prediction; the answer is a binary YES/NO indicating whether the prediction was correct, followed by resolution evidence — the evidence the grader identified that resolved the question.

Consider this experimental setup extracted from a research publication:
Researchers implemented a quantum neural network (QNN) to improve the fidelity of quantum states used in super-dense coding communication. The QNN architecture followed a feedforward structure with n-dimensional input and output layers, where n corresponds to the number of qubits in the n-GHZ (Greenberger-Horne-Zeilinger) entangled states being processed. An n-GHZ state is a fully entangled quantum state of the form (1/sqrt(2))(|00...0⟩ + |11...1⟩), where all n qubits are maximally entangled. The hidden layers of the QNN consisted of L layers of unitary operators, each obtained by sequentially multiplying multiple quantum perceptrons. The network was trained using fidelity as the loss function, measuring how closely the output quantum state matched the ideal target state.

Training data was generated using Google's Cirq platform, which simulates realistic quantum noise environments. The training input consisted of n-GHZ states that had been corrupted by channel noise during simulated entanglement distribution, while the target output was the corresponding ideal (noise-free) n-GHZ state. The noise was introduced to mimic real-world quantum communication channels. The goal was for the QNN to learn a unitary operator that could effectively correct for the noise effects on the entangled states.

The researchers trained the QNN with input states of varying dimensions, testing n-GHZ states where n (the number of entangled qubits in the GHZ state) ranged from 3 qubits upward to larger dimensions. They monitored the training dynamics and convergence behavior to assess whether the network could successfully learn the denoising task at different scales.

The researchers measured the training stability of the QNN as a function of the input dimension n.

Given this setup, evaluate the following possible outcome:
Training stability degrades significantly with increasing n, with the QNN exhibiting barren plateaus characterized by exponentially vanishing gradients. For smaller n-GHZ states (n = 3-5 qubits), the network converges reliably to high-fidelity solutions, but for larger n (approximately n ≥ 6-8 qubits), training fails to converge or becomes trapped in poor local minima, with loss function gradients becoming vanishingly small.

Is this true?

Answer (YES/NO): NO